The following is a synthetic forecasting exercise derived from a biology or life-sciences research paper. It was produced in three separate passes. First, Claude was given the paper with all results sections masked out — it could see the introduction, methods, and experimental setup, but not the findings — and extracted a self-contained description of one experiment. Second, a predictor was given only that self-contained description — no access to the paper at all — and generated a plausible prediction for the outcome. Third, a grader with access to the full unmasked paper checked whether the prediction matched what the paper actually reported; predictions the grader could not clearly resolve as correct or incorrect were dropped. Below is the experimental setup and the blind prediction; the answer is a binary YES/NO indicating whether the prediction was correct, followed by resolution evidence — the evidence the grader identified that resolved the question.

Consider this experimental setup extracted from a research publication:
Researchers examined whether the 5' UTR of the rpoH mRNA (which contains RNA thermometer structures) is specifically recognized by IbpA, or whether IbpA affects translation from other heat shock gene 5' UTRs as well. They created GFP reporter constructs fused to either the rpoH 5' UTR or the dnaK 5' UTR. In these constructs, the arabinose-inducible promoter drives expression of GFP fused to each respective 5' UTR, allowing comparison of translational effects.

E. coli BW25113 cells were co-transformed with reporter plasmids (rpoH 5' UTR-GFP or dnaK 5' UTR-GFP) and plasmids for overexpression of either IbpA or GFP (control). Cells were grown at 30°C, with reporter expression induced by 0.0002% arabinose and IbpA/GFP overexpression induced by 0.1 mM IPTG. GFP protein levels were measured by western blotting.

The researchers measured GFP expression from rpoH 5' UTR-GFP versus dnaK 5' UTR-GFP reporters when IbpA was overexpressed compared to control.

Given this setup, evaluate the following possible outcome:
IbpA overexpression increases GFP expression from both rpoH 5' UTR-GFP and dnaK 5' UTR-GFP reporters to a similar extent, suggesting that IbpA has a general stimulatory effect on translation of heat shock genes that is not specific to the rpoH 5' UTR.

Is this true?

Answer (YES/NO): NO